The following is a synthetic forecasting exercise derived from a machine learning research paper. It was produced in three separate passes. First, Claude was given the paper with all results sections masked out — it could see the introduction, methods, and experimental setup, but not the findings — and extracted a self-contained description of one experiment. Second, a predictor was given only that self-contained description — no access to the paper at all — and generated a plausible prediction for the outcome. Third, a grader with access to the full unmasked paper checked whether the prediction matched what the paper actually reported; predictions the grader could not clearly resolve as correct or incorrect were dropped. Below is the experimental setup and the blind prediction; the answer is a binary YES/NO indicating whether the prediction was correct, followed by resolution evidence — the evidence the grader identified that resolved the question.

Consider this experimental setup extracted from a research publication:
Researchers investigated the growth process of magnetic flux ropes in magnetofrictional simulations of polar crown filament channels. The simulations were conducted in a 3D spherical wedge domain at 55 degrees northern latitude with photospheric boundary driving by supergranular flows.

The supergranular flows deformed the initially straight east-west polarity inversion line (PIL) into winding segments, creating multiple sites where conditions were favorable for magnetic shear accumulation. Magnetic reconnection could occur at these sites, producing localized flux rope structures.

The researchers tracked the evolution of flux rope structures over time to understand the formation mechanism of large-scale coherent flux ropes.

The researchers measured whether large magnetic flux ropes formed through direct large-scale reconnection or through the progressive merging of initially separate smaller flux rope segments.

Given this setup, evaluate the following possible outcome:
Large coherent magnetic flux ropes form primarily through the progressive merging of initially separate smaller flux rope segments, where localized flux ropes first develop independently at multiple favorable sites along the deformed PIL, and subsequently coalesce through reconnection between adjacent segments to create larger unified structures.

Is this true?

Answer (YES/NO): YES